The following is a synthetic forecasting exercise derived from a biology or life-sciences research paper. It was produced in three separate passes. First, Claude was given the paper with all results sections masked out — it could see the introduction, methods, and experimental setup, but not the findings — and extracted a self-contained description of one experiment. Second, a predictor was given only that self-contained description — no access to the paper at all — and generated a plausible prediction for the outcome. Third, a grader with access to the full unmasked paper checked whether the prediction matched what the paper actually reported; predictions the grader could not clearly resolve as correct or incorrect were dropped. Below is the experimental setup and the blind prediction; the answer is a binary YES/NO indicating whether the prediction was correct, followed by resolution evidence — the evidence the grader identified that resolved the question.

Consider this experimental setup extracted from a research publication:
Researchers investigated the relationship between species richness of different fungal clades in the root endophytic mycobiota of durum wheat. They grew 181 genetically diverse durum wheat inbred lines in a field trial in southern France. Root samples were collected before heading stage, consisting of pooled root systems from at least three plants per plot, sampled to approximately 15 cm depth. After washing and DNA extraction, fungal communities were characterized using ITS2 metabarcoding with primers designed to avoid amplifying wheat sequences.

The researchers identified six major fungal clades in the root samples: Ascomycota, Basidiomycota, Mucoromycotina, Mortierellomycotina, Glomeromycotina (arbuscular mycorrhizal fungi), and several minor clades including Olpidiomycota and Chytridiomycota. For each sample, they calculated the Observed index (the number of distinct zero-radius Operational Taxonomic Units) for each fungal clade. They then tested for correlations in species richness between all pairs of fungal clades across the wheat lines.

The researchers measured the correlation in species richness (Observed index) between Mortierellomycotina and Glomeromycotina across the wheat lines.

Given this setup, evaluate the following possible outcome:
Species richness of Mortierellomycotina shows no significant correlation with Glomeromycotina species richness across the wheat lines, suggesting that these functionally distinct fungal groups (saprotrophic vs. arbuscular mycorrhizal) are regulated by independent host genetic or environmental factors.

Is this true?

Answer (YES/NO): NO